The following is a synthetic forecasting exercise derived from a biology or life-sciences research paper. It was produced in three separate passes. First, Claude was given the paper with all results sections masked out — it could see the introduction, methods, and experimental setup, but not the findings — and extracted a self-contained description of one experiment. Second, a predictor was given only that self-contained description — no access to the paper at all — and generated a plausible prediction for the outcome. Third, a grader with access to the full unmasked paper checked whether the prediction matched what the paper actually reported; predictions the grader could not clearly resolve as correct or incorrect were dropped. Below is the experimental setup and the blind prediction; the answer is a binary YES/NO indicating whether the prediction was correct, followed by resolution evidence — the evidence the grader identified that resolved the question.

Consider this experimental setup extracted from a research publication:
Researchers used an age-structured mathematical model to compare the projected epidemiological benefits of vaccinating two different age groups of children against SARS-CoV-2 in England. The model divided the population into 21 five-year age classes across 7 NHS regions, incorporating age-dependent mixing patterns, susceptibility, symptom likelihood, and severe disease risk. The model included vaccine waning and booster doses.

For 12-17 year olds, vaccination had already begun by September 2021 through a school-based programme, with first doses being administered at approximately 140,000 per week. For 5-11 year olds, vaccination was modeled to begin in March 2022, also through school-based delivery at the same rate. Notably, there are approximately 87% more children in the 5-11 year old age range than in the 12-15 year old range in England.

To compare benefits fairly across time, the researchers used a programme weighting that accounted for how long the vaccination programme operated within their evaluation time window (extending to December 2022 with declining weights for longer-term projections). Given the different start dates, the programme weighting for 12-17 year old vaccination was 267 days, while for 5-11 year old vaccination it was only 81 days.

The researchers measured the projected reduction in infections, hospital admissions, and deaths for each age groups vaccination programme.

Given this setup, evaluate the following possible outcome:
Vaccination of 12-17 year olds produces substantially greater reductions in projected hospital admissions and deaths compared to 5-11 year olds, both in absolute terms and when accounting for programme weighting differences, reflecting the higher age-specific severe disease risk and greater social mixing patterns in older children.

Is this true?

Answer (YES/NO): YES